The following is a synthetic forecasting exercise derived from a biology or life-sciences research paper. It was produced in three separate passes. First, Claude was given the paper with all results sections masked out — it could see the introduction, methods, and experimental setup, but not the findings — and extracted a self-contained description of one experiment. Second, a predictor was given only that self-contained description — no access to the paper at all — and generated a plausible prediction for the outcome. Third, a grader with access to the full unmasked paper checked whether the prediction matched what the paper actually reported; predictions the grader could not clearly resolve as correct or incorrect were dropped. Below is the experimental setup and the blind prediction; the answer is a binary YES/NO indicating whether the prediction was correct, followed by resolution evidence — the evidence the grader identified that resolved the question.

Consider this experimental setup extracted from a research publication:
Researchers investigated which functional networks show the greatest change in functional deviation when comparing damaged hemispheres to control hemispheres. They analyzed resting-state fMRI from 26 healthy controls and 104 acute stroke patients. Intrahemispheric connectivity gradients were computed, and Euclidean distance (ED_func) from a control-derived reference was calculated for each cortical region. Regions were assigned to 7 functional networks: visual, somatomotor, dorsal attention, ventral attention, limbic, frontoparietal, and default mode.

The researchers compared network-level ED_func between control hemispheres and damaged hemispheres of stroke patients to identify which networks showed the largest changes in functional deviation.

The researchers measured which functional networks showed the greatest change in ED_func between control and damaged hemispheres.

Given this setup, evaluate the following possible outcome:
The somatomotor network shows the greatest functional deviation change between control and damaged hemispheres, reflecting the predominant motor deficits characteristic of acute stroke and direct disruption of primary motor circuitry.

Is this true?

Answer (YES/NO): NO